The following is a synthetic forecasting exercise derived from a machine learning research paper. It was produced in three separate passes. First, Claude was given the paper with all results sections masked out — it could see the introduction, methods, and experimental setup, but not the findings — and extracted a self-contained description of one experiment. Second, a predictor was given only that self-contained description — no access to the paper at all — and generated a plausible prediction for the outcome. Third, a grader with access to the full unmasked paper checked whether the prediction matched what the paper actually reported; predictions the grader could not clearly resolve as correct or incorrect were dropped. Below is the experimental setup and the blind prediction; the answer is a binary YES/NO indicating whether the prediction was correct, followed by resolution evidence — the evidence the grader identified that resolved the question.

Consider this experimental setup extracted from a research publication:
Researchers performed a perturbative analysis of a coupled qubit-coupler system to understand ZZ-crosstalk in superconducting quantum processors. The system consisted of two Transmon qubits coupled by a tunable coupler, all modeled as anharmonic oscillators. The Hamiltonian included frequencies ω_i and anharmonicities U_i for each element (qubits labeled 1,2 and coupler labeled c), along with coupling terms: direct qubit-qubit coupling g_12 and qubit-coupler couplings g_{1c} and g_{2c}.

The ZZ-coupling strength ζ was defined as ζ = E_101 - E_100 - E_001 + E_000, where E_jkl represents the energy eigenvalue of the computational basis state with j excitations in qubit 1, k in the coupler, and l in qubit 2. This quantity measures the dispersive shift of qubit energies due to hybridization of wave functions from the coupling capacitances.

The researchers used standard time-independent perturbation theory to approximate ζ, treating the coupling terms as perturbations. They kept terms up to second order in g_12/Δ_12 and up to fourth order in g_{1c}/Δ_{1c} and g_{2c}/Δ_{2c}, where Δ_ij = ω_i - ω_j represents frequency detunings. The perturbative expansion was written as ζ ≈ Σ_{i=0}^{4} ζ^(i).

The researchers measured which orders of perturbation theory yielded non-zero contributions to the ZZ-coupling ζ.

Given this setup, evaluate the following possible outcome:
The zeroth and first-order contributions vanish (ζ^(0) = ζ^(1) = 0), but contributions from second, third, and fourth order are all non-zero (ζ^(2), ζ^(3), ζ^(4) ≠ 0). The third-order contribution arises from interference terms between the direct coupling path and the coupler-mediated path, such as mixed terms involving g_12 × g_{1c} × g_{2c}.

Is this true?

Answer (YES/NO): YES